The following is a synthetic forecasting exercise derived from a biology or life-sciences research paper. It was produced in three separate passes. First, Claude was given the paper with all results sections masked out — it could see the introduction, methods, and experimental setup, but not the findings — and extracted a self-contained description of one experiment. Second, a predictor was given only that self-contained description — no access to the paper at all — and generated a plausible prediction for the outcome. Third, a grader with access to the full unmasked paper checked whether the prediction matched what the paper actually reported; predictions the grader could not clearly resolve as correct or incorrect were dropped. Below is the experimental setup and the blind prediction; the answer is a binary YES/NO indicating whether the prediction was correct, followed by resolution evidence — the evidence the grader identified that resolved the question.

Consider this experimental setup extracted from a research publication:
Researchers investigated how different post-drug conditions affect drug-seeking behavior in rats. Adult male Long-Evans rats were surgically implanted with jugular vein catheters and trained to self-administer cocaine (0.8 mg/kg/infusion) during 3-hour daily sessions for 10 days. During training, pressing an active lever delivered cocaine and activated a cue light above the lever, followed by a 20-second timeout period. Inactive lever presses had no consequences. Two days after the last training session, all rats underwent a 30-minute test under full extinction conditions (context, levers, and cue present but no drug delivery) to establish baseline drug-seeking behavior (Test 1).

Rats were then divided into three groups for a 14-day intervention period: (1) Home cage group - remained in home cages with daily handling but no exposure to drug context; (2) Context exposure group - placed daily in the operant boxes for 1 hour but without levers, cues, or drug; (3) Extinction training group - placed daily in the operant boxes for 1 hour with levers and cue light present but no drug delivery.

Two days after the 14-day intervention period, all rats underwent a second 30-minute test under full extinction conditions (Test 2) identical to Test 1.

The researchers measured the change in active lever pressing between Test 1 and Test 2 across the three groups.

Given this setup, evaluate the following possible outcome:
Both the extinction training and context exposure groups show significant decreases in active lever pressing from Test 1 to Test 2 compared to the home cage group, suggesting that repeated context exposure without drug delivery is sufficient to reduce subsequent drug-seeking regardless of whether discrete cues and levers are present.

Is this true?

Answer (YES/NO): NO